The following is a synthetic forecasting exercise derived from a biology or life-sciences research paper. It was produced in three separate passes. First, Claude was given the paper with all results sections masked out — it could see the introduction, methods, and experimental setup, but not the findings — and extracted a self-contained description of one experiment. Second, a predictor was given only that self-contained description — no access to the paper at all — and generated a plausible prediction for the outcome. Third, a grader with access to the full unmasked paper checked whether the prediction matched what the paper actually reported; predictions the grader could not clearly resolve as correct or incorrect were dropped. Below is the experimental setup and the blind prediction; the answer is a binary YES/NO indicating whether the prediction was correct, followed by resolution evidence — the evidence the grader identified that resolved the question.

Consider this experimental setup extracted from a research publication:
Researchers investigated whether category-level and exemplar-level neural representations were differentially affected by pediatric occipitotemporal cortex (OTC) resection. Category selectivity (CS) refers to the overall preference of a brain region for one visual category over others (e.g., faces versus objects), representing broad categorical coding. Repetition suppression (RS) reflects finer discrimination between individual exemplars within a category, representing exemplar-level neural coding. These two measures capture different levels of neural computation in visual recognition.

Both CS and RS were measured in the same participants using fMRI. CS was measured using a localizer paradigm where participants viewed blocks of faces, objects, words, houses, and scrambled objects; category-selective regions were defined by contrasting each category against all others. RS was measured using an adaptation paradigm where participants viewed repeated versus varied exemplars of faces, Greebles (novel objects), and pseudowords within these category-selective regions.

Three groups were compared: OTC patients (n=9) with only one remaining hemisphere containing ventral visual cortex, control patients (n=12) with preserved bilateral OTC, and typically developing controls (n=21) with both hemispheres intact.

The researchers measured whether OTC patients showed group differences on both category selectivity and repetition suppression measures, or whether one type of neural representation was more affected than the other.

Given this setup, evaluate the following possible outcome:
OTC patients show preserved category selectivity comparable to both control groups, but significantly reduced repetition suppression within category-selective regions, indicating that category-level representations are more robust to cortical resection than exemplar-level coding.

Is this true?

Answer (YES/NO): NO